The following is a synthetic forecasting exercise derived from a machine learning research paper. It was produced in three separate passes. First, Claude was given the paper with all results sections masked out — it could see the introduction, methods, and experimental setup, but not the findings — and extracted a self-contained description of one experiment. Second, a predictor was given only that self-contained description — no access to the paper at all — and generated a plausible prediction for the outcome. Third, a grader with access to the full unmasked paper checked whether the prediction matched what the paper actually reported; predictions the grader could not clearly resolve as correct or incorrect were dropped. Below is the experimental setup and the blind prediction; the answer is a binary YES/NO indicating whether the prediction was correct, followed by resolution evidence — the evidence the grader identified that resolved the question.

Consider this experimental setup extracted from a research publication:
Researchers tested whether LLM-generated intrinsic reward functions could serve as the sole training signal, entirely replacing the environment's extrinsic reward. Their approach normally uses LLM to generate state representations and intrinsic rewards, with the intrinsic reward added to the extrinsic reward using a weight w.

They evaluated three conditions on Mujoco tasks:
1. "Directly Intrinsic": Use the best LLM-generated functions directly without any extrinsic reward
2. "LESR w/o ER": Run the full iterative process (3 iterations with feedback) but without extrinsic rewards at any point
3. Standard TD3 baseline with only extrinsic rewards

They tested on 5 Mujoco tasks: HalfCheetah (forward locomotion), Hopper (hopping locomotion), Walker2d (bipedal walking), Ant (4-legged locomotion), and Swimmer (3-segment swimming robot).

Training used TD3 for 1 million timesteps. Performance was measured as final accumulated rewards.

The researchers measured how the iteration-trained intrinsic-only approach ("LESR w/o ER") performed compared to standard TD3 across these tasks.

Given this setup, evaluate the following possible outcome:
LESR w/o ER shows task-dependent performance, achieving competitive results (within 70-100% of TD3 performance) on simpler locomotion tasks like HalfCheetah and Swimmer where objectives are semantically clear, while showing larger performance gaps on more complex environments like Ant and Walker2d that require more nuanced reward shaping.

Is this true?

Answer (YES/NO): NO